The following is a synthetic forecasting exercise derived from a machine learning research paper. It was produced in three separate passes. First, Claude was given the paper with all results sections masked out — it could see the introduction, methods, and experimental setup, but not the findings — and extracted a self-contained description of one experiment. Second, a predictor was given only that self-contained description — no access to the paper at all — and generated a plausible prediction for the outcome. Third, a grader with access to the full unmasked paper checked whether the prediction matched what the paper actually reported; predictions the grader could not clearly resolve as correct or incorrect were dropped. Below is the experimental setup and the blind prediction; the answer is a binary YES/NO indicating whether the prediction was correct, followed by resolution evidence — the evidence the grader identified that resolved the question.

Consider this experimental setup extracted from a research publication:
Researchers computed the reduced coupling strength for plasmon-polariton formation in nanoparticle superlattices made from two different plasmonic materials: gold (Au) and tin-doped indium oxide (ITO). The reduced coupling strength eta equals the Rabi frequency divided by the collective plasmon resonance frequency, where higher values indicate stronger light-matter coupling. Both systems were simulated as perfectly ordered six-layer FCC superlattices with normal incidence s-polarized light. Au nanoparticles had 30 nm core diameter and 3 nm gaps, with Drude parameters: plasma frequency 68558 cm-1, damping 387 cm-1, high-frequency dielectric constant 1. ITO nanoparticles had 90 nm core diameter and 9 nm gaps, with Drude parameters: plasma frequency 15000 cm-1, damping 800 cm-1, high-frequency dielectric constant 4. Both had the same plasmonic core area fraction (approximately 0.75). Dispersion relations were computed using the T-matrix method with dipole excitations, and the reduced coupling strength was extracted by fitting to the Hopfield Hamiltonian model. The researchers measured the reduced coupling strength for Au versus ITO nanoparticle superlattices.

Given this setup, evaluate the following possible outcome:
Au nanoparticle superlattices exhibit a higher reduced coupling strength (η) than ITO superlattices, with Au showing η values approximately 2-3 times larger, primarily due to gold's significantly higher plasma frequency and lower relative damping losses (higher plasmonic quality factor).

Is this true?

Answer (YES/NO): NO